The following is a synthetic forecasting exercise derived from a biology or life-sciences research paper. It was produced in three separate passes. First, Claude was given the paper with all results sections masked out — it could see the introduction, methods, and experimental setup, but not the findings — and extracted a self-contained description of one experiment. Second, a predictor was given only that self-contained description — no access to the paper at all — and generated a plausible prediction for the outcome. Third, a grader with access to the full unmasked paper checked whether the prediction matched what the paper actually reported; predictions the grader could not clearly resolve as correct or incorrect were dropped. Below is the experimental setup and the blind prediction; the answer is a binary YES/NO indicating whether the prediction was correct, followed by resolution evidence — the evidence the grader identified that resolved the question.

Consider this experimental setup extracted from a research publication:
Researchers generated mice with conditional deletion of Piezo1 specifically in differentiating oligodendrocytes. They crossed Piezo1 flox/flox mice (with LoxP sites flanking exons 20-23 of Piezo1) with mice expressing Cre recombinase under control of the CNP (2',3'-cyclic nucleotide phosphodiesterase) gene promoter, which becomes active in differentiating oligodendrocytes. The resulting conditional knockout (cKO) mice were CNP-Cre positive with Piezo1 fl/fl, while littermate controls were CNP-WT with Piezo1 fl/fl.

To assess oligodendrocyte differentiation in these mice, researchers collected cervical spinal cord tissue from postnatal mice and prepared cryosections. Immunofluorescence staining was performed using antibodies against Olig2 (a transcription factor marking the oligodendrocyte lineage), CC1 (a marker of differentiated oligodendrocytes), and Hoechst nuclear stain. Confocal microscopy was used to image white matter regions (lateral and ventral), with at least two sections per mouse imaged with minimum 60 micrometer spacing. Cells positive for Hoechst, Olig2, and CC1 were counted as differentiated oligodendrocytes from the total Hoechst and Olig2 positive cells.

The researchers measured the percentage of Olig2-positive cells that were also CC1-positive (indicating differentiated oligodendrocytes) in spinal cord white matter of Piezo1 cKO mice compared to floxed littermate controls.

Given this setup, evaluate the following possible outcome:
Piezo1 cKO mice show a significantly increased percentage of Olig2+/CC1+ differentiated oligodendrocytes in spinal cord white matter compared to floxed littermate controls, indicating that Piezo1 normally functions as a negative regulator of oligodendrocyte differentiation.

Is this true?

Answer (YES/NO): NO